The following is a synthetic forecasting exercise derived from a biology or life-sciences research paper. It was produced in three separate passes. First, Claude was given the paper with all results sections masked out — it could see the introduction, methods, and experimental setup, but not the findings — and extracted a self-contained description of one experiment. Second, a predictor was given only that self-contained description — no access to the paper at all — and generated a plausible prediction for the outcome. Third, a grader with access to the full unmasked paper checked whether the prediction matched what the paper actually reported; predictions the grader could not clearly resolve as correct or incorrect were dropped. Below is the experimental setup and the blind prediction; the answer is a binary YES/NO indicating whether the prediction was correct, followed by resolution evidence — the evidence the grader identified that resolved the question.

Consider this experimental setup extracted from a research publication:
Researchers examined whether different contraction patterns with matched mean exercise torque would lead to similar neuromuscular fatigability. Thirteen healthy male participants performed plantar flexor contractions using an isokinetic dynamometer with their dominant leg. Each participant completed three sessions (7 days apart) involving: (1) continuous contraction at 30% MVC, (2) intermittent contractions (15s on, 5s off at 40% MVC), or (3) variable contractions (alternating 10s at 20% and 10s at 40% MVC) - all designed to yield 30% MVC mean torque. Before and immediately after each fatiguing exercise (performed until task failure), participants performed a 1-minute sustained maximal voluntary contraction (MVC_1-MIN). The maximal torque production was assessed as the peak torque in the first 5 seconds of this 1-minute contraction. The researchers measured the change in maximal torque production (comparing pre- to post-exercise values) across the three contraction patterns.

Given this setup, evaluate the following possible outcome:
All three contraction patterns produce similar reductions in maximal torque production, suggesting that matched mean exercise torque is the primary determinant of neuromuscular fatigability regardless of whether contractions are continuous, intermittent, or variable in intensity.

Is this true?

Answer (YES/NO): YES